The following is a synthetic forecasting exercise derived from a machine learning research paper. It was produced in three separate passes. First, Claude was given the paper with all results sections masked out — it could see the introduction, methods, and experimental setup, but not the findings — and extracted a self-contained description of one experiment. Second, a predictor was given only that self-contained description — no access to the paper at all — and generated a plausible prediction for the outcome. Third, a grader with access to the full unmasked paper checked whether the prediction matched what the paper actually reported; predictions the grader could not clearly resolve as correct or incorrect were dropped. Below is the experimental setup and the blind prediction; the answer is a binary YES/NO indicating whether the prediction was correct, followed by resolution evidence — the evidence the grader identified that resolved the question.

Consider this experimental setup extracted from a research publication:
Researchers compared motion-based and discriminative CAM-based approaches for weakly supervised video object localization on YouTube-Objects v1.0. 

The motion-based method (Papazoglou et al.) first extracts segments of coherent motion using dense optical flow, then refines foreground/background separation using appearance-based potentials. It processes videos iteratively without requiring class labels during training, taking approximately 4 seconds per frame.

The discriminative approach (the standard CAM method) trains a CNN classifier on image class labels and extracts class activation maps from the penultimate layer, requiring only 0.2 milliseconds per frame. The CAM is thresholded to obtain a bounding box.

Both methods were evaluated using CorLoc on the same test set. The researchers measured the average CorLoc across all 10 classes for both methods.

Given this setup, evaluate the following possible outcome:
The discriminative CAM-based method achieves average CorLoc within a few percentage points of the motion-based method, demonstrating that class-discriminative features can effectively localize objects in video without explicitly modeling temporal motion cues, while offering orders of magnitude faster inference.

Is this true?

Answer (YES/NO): YES